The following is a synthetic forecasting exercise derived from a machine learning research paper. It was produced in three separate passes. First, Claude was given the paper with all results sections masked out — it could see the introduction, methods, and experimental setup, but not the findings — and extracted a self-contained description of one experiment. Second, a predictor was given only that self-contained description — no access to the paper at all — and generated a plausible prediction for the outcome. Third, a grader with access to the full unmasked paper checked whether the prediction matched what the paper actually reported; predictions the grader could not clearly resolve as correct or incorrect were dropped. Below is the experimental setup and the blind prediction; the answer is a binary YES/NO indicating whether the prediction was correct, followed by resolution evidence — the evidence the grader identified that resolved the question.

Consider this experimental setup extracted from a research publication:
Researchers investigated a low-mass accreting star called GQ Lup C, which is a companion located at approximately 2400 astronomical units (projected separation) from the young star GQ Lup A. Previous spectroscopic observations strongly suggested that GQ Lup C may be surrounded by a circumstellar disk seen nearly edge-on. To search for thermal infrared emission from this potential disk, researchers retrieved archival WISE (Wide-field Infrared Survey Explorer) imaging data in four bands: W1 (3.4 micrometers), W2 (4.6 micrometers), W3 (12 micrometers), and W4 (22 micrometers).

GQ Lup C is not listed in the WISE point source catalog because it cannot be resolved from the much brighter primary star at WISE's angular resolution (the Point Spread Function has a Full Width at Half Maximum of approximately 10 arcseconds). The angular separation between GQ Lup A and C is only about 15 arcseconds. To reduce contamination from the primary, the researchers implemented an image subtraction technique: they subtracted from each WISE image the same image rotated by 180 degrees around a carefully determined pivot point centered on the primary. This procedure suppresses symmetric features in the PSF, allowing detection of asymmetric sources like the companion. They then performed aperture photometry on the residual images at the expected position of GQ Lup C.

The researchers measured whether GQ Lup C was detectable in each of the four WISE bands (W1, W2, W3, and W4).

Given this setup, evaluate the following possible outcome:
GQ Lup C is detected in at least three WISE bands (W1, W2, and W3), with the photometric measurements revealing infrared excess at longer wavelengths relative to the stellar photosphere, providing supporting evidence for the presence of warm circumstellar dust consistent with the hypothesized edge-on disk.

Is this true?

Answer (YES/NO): NO